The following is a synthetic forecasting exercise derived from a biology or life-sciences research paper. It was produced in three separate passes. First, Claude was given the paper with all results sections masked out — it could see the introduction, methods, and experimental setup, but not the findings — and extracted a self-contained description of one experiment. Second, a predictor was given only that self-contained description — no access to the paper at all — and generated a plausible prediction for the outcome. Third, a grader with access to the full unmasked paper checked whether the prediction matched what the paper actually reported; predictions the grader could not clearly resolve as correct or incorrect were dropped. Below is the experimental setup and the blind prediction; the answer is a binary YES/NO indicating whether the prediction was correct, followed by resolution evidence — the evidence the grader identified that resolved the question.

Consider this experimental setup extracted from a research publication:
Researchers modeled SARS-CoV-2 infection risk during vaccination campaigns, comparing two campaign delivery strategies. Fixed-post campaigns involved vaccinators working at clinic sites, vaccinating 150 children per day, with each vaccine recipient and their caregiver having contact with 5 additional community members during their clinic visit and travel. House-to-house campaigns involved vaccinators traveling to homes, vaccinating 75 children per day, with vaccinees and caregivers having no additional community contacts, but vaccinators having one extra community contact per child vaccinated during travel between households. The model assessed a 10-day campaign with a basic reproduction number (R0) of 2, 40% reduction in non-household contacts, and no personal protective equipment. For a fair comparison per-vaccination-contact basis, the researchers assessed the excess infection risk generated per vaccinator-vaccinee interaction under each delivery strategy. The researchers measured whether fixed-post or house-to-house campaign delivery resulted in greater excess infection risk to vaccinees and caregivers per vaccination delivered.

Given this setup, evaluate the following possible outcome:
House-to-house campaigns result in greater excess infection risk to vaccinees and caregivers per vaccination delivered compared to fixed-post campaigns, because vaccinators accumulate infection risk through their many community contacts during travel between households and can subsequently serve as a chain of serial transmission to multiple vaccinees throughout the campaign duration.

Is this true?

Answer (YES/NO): NO